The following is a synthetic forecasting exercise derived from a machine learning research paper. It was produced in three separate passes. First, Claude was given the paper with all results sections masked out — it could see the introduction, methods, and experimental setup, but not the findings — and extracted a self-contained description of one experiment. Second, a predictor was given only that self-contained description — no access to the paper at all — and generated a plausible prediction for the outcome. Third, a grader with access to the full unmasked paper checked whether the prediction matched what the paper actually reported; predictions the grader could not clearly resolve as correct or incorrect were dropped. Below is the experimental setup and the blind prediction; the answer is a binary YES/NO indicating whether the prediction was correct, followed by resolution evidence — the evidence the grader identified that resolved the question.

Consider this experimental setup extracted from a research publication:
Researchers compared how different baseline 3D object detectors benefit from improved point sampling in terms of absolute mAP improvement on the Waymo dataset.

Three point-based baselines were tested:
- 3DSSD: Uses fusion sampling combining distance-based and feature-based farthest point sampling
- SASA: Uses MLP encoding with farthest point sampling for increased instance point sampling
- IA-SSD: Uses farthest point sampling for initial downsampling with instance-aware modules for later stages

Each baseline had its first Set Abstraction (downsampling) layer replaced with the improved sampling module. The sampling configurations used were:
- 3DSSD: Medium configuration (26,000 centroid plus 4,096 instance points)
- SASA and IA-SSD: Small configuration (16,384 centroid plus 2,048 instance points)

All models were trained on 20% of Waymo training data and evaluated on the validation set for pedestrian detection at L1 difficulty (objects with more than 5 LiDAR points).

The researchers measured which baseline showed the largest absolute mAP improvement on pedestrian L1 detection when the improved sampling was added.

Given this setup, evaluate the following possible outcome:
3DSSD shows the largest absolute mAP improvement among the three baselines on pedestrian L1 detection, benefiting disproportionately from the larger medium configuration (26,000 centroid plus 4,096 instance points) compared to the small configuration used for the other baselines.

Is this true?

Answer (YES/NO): NO